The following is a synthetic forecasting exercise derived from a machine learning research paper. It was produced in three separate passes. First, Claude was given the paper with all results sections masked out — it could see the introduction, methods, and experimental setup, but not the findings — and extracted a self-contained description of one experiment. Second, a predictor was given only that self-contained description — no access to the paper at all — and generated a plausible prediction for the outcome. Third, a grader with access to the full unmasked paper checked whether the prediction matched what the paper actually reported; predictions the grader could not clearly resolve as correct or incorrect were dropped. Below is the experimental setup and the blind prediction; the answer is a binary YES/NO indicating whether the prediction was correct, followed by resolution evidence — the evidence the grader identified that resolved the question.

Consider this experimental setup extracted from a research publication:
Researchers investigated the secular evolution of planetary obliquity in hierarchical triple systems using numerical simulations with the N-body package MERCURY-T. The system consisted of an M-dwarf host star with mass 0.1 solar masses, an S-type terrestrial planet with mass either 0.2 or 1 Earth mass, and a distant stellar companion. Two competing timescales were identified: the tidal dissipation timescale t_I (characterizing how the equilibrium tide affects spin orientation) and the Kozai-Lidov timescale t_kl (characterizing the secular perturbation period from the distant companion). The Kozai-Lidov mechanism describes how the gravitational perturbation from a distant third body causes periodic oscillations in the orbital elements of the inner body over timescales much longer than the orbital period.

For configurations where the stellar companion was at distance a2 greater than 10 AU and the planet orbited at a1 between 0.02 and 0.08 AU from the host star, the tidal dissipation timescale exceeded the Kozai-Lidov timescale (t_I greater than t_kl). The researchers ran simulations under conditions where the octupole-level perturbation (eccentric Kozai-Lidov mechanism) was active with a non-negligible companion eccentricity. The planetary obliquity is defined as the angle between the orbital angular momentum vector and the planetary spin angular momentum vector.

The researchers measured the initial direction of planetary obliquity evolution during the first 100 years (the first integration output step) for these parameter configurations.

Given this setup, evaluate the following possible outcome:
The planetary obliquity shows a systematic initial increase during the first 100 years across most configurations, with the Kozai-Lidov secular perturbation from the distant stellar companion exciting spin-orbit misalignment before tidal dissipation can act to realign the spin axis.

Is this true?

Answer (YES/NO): NO